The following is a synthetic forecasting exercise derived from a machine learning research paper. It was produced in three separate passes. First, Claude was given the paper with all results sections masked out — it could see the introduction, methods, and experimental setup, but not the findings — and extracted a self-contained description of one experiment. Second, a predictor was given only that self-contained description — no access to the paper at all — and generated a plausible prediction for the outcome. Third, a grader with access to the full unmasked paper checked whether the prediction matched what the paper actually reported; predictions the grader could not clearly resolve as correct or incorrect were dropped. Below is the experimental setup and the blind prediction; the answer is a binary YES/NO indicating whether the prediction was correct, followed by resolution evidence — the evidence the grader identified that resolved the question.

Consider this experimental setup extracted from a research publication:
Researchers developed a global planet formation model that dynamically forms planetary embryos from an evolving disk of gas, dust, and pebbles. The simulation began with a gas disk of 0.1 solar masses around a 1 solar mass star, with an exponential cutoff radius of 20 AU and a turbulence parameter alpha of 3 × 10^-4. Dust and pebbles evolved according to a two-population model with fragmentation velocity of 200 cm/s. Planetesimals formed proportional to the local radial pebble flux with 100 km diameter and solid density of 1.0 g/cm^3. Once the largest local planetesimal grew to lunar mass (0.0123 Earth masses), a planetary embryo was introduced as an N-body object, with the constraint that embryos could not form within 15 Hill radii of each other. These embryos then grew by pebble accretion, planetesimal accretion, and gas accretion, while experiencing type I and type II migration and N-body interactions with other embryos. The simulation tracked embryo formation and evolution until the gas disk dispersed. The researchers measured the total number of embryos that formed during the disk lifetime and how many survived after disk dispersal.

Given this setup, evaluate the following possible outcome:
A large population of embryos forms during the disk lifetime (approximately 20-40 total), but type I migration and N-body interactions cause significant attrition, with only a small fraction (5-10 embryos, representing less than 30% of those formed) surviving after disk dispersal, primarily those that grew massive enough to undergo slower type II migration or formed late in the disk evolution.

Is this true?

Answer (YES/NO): NO